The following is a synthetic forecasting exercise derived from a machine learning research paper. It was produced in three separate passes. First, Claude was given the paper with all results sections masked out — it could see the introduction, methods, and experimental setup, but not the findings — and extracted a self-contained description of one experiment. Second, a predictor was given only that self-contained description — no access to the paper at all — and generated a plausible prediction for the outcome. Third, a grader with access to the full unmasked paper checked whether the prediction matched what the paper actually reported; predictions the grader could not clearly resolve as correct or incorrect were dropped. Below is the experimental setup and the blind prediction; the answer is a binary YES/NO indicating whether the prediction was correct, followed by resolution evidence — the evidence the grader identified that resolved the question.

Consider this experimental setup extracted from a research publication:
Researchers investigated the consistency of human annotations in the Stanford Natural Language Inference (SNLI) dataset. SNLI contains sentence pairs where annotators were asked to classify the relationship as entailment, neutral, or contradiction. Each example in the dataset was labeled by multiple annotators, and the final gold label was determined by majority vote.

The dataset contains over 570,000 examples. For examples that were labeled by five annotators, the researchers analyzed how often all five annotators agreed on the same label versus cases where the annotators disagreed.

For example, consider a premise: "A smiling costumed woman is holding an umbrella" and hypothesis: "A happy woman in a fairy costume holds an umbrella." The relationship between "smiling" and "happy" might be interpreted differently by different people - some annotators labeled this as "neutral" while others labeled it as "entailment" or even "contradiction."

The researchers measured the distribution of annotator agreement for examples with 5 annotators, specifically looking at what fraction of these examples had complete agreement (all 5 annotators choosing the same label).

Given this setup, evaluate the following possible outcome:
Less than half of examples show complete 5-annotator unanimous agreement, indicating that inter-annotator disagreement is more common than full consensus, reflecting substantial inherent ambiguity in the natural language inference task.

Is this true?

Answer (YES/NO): NO